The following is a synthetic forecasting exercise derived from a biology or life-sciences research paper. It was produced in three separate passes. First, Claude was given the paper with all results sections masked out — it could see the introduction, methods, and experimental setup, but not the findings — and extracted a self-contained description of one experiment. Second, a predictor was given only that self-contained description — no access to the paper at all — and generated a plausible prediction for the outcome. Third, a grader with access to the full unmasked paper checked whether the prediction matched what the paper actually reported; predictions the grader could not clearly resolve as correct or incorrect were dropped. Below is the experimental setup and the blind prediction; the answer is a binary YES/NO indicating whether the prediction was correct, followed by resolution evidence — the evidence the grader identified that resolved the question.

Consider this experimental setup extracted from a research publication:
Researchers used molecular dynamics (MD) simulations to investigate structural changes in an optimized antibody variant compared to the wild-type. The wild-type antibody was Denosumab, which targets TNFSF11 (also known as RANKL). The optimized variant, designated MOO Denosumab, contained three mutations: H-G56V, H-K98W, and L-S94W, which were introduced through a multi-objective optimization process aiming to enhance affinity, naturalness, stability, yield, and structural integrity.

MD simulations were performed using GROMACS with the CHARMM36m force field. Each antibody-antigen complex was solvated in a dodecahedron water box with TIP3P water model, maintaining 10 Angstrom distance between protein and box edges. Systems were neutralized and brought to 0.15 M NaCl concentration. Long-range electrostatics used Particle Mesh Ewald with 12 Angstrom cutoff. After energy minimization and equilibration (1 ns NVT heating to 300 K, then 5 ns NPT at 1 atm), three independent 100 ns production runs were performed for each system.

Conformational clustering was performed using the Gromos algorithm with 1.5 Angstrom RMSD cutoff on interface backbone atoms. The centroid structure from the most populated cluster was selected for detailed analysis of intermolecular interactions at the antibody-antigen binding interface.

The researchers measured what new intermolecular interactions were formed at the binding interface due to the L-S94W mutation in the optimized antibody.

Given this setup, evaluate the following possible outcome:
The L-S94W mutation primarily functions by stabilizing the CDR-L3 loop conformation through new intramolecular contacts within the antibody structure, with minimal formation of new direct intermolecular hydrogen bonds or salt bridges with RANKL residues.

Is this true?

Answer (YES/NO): NO